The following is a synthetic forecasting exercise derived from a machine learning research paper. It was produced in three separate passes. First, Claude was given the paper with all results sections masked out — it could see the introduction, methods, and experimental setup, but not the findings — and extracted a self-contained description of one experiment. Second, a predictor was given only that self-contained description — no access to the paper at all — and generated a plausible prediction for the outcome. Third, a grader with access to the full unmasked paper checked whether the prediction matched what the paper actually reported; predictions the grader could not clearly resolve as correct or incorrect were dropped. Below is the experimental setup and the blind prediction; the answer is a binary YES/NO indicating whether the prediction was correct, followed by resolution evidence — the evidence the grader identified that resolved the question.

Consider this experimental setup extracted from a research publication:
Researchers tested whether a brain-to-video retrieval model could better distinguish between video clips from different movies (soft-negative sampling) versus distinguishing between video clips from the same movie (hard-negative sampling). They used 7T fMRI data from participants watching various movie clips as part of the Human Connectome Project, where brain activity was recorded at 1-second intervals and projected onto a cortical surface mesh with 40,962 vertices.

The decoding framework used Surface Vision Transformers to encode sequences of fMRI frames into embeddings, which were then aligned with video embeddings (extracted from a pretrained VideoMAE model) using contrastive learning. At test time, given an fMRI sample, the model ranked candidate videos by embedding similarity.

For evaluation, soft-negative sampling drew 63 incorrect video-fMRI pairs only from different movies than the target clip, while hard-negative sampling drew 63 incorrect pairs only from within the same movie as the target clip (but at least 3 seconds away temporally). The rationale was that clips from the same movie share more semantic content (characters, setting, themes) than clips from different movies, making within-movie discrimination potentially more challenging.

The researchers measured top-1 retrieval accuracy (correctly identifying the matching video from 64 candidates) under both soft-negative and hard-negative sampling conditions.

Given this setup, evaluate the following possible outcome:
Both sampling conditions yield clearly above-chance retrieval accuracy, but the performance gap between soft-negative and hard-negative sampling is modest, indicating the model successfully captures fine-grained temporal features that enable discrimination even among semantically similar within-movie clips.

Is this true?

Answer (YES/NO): NO